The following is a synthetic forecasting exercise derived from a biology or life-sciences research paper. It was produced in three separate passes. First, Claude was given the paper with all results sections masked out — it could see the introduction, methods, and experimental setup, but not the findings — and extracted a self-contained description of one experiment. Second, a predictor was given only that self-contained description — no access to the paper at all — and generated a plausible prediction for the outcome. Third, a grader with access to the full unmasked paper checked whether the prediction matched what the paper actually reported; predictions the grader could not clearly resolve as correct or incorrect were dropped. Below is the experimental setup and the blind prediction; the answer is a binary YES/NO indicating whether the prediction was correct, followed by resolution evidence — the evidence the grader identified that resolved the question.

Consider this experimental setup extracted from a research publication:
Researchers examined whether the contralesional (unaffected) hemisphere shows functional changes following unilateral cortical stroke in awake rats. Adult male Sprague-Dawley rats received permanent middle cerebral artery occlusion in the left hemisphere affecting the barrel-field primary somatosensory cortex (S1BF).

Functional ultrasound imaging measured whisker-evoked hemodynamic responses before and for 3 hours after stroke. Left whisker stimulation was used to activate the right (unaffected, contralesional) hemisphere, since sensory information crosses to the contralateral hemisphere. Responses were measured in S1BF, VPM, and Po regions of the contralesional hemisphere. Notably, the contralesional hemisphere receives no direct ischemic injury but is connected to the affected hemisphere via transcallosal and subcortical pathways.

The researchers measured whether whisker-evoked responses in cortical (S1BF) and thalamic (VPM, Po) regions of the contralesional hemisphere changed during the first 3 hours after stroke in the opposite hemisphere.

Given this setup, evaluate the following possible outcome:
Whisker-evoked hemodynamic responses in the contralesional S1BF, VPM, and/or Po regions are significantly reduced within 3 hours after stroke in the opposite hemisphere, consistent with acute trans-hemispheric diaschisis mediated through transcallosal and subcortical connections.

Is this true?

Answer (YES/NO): YES